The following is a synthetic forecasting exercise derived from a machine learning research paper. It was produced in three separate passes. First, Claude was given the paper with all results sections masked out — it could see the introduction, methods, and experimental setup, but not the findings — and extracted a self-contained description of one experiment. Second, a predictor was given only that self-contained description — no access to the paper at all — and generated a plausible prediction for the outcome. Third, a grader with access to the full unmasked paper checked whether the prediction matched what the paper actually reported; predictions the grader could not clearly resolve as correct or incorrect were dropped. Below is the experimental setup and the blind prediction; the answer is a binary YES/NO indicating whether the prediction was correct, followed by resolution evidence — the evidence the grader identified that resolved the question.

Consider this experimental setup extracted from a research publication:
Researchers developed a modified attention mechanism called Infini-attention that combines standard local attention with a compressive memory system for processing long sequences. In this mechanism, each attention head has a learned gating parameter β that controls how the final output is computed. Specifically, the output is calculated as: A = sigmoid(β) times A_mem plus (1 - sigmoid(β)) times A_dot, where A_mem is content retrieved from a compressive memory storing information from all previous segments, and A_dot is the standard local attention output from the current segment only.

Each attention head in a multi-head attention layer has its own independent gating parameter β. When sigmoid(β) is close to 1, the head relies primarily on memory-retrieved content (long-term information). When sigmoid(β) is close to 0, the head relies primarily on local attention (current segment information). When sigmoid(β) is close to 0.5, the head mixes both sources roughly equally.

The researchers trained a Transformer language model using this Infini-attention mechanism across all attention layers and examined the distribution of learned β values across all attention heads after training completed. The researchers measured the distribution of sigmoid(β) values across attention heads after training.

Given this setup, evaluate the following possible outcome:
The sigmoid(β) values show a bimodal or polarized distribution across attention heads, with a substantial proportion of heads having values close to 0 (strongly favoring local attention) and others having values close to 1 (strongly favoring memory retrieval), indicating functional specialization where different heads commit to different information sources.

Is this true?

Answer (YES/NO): NO